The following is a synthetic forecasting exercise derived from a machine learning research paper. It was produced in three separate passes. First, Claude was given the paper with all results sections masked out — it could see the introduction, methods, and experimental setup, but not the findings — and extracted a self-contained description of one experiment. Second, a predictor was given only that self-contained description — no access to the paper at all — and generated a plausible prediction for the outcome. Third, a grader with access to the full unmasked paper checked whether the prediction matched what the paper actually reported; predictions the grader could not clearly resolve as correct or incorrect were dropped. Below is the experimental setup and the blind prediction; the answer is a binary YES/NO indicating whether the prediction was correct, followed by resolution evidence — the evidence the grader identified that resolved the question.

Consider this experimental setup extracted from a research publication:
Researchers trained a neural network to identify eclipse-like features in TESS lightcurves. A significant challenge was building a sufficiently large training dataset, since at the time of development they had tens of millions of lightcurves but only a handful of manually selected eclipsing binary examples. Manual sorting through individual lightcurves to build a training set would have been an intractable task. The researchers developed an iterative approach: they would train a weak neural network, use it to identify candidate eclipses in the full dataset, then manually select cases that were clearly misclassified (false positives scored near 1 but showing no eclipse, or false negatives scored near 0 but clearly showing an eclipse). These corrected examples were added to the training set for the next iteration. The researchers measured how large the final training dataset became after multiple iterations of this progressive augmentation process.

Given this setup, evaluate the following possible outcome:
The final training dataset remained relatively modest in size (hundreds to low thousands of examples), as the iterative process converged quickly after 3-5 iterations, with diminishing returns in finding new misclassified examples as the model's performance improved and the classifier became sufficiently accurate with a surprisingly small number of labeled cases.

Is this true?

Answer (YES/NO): NO